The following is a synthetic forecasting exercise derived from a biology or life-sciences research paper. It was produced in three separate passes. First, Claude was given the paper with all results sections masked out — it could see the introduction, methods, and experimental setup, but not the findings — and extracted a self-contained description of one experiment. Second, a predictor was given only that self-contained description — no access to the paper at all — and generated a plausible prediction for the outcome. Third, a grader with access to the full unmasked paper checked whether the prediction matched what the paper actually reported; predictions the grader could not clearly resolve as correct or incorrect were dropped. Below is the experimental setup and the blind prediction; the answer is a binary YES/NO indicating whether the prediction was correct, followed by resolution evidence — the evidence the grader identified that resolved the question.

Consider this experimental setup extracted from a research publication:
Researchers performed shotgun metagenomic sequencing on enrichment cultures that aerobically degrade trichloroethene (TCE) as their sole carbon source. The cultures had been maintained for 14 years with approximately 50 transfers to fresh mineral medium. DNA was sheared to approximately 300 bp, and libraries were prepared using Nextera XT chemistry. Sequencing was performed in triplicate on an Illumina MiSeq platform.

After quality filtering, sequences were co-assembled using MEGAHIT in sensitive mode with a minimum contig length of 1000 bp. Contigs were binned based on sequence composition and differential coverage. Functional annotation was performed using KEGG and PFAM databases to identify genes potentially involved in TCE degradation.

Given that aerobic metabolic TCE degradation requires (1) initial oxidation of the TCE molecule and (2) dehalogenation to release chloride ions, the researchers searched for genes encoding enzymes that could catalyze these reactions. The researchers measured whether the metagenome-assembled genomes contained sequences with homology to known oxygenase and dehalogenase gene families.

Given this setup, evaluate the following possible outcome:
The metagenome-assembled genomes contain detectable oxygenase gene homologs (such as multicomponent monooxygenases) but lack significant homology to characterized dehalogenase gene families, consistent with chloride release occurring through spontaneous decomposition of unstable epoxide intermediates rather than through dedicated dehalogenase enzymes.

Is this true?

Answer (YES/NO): NO